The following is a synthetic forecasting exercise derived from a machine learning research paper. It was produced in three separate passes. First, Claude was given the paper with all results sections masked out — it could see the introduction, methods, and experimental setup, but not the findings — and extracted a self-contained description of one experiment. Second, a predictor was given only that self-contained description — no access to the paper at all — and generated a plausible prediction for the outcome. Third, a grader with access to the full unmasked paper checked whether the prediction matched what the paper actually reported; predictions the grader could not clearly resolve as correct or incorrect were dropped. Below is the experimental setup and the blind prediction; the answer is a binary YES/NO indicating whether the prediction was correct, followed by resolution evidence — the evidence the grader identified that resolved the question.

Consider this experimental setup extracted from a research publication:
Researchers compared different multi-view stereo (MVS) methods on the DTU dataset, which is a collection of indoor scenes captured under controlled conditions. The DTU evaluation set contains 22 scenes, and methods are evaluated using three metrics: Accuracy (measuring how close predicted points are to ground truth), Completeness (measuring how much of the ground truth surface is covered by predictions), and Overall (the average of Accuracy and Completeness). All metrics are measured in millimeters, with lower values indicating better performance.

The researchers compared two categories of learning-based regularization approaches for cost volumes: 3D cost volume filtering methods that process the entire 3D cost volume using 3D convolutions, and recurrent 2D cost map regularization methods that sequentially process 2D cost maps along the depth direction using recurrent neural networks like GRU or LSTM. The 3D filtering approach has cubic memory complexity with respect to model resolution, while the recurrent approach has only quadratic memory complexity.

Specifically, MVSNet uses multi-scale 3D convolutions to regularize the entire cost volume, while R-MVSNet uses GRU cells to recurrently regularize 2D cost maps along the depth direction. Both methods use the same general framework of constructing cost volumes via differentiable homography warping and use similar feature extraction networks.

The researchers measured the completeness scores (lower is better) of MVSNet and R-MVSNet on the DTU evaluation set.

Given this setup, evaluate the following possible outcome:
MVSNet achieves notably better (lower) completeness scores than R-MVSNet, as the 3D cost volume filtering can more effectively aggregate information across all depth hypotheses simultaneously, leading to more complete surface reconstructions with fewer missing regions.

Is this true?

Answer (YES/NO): NO